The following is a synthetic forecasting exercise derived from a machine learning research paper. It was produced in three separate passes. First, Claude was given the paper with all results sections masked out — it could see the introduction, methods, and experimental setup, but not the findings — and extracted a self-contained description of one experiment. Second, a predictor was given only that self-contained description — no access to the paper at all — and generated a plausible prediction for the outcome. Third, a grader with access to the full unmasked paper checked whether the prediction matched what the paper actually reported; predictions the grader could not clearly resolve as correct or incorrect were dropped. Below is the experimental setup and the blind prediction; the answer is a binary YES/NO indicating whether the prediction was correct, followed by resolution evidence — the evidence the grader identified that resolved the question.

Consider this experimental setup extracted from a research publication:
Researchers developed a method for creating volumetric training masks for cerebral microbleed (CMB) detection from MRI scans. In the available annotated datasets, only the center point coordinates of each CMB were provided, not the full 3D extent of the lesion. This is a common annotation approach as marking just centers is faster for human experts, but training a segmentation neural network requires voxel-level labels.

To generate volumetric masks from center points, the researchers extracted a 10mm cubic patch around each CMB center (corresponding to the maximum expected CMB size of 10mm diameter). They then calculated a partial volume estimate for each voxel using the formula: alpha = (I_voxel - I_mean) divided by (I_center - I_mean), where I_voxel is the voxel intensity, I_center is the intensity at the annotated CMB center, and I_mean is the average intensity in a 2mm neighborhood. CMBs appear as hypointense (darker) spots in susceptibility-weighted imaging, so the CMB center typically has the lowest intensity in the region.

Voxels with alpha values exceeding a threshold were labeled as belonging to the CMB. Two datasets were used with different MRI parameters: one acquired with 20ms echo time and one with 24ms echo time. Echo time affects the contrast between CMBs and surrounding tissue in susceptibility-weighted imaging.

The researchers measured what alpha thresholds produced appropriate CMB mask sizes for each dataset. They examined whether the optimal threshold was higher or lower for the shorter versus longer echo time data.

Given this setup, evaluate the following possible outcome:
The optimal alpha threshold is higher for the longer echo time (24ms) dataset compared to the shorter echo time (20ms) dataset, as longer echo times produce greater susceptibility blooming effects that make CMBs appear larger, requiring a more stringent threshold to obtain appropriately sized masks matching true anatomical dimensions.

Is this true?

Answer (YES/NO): NO